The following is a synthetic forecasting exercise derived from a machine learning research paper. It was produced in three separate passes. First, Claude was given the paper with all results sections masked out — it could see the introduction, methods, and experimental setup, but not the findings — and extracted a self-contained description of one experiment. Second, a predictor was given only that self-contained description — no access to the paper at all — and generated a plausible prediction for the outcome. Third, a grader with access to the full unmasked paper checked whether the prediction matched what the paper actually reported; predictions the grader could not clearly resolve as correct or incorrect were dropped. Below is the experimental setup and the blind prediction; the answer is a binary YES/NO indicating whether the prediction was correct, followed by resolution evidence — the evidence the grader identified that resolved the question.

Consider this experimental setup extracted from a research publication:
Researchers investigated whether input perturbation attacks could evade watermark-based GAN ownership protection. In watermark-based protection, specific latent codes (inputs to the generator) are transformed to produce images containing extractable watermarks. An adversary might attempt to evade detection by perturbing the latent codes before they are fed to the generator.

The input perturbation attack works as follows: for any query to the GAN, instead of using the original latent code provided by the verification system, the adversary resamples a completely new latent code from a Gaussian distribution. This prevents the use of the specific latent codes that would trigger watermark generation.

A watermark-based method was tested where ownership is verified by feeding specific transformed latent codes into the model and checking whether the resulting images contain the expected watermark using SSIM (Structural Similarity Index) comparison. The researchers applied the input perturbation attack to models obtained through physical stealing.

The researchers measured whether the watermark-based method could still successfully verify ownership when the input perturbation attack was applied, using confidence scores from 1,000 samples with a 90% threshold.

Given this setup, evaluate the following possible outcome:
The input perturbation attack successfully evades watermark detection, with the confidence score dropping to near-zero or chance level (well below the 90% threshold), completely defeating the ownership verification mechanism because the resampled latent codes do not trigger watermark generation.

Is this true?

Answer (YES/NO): YES